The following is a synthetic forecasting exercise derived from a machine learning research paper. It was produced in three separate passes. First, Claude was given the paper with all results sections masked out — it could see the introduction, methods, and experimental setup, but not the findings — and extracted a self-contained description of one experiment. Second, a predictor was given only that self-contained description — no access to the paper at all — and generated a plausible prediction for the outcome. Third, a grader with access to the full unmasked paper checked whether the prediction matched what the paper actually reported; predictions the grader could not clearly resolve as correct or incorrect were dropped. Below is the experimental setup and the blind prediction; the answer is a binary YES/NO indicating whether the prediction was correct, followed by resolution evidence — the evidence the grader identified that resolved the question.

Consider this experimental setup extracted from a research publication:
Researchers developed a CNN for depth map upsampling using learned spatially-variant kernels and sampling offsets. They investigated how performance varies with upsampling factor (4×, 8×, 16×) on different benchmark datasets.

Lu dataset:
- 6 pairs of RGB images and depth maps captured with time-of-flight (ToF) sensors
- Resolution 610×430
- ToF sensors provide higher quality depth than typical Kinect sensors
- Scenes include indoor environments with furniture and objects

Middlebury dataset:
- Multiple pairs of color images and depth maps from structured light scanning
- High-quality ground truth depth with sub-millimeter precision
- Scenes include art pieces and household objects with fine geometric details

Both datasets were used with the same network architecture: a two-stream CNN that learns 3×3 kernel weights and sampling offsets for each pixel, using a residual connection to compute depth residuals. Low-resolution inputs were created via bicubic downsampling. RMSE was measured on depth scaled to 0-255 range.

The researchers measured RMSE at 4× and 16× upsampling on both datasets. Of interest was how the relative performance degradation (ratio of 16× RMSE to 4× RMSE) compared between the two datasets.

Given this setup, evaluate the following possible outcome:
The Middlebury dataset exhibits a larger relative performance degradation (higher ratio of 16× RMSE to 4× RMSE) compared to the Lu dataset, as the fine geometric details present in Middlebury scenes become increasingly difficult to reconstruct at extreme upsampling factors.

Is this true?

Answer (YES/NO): NO